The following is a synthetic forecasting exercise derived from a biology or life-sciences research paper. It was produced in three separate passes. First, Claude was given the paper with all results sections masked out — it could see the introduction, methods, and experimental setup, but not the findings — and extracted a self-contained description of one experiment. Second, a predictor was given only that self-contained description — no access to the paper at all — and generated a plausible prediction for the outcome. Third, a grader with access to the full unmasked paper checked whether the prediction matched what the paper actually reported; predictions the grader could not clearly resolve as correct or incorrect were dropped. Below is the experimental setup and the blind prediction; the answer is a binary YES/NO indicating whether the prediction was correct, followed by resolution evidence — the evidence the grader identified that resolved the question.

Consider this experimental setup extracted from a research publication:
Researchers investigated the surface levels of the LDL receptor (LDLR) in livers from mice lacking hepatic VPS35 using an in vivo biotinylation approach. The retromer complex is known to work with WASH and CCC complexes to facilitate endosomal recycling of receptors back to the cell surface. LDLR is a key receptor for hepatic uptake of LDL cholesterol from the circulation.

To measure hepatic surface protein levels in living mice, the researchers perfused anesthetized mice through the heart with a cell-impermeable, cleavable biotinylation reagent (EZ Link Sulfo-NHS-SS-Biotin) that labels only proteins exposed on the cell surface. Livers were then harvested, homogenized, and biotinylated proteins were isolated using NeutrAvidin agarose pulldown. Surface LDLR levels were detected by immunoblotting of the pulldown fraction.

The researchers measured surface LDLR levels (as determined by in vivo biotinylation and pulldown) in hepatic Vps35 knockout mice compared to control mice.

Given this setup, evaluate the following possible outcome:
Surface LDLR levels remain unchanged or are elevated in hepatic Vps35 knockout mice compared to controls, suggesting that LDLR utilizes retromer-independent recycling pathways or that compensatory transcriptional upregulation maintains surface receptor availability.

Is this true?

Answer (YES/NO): YES